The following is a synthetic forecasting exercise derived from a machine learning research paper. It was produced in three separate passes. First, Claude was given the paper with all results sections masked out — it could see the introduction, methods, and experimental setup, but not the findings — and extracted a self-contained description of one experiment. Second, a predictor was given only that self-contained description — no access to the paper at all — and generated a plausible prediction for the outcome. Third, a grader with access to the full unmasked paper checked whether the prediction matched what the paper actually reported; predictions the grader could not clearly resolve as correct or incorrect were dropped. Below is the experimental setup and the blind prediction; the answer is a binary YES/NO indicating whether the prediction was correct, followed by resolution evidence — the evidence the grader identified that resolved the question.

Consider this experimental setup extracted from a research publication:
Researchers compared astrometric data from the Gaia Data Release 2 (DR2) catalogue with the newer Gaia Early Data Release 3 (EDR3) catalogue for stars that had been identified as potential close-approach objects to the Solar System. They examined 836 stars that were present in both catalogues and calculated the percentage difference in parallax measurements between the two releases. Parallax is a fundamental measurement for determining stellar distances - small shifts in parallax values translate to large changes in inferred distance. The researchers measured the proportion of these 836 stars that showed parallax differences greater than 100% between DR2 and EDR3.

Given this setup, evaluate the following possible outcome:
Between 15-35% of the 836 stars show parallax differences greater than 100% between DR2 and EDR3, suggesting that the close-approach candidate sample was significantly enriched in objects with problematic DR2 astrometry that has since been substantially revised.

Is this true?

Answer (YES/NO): YES